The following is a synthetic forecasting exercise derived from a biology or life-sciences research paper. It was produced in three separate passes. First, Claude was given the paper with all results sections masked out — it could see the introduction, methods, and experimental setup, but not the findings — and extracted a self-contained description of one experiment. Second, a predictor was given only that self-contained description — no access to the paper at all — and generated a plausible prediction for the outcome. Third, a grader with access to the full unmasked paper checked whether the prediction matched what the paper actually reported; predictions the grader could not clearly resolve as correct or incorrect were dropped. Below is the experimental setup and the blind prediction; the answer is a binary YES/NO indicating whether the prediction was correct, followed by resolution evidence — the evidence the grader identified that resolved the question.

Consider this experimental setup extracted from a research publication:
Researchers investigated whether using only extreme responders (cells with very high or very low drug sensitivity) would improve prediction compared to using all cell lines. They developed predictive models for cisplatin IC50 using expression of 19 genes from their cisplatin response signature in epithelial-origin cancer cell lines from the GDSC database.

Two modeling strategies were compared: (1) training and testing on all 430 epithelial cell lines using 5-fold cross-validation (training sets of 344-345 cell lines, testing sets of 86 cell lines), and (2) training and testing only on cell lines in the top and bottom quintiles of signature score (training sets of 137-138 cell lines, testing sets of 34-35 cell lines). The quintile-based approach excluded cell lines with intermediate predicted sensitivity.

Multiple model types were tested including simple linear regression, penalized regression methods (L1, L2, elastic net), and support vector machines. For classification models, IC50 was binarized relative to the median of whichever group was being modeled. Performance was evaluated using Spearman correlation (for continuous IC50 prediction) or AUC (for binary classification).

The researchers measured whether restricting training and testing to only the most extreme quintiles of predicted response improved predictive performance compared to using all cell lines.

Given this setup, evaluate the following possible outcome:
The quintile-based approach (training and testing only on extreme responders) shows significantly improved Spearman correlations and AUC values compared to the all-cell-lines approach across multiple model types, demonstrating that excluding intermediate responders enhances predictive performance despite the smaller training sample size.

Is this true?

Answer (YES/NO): YES